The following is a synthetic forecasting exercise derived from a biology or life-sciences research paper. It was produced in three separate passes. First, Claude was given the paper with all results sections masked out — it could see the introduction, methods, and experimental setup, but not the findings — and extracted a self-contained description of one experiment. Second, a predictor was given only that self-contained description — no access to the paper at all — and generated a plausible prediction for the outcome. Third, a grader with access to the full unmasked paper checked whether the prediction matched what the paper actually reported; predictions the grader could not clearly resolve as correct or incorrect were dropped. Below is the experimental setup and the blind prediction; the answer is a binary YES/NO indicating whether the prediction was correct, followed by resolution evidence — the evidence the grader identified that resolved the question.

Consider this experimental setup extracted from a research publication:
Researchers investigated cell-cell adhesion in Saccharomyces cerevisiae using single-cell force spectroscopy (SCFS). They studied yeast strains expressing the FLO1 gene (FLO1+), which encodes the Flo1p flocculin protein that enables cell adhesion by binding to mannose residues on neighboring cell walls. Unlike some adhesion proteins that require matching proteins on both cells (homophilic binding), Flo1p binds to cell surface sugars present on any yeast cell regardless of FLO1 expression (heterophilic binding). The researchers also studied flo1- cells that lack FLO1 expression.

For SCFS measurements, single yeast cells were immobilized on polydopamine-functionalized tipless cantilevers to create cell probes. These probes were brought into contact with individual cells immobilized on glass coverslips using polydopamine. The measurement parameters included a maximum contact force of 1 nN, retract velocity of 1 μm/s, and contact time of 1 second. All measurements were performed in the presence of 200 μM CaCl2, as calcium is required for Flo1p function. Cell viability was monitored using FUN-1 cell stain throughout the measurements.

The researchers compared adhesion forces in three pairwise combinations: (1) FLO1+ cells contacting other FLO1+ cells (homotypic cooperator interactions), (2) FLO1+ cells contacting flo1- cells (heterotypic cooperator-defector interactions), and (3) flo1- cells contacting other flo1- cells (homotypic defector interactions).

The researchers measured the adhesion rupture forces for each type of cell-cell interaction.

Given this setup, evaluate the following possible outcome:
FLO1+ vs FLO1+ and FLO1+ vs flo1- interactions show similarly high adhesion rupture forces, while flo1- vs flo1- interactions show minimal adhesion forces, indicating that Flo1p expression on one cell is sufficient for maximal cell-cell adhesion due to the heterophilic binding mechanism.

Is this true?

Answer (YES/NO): NO